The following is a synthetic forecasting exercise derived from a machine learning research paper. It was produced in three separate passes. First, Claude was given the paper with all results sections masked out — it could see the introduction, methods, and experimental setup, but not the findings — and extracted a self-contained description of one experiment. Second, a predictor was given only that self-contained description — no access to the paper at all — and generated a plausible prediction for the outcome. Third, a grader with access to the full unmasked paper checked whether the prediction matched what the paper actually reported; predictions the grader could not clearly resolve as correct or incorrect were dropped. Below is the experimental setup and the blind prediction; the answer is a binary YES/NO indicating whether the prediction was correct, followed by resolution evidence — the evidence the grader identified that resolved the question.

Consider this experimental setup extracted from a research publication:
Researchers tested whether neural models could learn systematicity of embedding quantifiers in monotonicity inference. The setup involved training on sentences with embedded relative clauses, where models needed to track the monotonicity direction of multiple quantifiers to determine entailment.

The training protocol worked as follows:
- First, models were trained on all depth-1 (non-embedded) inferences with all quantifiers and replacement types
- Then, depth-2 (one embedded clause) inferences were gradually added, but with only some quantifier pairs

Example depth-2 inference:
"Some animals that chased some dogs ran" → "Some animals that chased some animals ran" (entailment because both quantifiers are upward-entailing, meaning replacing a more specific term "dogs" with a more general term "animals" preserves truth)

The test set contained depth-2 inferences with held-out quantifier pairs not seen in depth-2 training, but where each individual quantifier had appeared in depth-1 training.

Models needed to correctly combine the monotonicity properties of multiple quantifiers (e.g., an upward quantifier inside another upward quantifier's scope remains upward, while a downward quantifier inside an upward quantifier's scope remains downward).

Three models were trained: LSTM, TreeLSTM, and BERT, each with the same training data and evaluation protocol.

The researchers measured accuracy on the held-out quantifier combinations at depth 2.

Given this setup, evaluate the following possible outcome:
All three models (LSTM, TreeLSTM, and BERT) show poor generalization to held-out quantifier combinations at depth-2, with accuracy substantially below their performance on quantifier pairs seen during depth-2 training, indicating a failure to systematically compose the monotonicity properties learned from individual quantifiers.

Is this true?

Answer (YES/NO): YES